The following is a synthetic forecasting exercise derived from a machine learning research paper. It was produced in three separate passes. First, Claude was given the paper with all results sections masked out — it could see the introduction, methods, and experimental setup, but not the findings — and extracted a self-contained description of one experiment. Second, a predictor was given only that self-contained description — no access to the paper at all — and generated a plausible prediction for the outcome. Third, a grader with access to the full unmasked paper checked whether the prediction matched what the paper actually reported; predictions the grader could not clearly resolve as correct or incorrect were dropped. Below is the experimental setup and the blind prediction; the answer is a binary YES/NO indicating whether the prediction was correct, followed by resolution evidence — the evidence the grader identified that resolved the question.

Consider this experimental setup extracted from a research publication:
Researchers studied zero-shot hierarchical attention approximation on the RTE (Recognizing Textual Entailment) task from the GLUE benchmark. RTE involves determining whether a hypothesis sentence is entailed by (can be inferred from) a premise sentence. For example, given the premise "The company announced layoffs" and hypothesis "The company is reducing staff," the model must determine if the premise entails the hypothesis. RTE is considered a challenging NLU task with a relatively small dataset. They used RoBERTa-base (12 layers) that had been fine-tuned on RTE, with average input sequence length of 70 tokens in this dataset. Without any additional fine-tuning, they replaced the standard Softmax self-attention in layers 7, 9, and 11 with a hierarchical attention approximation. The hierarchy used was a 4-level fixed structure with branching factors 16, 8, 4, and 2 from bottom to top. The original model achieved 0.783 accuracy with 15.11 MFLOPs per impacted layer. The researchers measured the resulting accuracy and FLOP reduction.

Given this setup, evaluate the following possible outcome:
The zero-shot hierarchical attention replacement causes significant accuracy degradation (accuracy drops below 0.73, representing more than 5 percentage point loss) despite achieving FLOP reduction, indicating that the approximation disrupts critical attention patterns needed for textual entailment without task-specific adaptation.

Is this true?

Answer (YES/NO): NO